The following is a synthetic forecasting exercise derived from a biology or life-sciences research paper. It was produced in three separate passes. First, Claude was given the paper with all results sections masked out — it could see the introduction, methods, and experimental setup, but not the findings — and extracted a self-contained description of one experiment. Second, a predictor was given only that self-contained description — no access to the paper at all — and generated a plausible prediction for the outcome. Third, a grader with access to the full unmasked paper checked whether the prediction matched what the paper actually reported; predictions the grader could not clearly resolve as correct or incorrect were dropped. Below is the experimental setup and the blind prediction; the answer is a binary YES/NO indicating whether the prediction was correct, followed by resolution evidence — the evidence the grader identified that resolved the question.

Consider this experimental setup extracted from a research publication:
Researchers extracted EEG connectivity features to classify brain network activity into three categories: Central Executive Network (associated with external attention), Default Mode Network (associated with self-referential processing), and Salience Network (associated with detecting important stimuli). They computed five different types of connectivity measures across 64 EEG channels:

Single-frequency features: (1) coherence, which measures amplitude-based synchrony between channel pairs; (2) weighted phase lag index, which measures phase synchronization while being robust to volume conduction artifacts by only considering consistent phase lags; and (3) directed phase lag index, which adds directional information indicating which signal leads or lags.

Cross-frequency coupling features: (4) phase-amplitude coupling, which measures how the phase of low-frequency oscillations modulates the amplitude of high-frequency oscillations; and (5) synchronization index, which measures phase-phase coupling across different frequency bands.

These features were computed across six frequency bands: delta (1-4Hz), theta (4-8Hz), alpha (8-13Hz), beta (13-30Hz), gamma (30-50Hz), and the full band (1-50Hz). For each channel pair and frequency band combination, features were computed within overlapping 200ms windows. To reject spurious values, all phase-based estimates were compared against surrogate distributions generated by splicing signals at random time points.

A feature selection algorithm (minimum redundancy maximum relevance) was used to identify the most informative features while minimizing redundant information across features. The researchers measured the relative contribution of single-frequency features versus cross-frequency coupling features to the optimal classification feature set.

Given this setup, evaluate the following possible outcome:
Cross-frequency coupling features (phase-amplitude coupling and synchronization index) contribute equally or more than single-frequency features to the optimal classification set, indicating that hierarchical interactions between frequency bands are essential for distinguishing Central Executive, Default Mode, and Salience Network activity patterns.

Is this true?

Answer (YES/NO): NO